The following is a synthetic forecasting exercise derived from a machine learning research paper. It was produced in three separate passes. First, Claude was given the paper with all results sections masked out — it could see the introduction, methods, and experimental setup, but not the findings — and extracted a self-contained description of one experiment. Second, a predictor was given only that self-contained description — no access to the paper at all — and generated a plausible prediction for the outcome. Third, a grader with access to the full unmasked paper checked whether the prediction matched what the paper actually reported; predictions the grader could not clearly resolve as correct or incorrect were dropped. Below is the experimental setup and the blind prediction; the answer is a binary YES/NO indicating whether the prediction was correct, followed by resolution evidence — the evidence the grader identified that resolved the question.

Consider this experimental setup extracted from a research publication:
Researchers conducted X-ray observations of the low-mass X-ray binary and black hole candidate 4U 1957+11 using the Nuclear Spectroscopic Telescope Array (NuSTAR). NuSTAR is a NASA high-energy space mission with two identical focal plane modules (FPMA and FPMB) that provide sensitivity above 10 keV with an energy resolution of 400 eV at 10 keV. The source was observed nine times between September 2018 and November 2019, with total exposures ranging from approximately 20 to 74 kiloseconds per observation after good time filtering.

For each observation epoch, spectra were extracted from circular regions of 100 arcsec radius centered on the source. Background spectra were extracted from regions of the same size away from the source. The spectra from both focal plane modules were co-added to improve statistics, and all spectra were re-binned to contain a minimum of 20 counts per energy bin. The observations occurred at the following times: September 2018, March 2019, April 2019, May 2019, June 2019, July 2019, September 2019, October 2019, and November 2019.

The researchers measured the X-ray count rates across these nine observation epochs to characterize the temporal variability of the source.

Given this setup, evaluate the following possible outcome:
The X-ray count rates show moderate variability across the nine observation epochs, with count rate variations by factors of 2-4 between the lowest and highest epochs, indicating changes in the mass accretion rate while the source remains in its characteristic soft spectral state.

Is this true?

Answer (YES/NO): NO